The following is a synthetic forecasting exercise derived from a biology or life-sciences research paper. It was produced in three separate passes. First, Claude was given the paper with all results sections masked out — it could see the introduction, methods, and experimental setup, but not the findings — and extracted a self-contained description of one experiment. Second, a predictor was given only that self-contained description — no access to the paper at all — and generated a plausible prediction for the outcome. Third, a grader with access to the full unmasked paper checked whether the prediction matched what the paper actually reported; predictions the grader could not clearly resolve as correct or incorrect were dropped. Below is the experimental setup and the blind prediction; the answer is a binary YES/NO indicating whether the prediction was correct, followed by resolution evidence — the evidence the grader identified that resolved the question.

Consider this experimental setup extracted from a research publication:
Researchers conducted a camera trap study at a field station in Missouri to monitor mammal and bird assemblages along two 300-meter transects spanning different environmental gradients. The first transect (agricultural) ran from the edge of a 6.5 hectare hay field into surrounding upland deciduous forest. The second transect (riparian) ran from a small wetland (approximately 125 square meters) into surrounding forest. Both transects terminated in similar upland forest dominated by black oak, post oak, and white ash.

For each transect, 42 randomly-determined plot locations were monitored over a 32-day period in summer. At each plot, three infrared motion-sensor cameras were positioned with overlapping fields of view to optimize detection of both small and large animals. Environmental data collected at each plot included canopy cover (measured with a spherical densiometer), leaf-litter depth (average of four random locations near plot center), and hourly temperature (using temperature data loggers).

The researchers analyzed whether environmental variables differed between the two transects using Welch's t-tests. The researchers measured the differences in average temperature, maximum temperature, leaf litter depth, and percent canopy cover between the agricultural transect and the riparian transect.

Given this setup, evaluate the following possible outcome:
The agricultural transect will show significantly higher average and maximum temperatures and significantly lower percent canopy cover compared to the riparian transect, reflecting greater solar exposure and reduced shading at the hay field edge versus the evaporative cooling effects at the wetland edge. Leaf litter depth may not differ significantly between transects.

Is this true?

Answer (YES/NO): YES